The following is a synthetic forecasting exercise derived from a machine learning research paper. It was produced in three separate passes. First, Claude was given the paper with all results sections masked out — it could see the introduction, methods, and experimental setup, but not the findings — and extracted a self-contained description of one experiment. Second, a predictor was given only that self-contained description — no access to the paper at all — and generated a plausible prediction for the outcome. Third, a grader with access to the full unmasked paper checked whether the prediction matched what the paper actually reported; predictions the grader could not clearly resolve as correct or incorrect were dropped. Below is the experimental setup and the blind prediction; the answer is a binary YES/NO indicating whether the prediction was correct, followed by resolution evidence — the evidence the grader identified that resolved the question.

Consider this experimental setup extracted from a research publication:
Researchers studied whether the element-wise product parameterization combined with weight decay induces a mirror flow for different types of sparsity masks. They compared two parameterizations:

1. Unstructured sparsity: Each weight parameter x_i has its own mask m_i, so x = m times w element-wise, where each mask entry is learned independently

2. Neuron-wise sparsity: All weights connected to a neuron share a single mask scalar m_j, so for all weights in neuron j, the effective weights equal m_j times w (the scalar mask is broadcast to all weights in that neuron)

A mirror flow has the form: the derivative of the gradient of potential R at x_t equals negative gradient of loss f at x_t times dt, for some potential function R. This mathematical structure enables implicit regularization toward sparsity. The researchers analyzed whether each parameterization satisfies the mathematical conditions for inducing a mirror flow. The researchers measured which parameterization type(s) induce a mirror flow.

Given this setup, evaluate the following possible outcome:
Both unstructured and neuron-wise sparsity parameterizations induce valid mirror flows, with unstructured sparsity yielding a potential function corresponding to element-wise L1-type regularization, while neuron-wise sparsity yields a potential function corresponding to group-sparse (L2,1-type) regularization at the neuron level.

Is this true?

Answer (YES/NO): NO